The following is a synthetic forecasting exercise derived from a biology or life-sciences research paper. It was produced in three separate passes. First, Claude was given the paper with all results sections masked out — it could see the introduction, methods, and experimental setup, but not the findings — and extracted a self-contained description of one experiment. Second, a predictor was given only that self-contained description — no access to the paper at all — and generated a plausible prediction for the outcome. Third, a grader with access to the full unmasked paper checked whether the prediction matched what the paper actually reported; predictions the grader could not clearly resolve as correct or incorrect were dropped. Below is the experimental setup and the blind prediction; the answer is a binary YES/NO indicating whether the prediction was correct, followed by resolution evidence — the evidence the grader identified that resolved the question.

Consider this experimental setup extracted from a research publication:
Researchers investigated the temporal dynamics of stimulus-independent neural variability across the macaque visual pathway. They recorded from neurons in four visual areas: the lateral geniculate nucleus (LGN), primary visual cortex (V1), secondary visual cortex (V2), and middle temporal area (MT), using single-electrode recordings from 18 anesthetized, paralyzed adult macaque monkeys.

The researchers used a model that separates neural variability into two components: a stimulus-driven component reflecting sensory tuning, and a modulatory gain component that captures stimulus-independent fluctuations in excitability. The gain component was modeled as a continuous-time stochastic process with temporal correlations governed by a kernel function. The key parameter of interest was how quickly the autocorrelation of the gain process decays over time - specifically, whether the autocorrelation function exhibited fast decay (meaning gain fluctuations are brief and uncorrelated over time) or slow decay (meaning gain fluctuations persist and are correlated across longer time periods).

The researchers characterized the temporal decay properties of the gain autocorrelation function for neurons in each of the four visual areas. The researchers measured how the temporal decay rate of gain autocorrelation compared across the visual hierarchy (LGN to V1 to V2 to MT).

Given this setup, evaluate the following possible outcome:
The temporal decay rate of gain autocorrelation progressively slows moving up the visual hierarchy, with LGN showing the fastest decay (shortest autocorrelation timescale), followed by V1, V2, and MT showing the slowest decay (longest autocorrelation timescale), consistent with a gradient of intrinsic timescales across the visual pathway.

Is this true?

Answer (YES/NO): YES